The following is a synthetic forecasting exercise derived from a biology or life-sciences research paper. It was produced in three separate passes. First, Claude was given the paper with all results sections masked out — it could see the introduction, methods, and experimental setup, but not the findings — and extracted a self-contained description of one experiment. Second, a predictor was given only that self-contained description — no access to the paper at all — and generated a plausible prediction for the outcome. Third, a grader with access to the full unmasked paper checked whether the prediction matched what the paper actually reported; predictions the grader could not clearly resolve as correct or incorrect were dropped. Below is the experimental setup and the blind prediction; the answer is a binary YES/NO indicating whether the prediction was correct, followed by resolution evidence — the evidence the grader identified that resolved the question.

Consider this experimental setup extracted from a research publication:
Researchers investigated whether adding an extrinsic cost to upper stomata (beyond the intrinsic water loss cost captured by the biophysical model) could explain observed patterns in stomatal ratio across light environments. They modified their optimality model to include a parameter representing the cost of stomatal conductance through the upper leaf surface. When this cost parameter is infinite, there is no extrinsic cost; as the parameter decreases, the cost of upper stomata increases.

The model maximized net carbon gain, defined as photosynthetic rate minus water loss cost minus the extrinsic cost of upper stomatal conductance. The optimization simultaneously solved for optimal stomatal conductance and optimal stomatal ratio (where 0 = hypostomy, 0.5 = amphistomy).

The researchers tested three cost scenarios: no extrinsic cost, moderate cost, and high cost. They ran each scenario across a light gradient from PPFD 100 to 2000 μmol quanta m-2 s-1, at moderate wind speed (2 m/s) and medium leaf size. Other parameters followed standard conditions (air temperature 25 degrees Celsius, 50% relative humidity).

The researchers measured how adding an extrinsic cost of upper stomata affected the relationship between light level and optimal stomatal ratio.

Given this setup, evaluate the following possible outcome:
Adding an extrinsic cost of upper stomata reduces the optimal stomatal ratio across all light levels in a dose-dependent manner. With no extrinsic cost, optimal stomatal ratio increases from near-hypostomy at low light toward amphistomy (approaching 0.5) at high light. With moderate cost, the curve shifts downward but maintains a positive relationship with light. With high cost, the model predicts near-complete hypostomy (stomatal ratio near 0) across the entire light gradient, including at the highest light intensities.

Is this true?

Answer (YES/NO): NO